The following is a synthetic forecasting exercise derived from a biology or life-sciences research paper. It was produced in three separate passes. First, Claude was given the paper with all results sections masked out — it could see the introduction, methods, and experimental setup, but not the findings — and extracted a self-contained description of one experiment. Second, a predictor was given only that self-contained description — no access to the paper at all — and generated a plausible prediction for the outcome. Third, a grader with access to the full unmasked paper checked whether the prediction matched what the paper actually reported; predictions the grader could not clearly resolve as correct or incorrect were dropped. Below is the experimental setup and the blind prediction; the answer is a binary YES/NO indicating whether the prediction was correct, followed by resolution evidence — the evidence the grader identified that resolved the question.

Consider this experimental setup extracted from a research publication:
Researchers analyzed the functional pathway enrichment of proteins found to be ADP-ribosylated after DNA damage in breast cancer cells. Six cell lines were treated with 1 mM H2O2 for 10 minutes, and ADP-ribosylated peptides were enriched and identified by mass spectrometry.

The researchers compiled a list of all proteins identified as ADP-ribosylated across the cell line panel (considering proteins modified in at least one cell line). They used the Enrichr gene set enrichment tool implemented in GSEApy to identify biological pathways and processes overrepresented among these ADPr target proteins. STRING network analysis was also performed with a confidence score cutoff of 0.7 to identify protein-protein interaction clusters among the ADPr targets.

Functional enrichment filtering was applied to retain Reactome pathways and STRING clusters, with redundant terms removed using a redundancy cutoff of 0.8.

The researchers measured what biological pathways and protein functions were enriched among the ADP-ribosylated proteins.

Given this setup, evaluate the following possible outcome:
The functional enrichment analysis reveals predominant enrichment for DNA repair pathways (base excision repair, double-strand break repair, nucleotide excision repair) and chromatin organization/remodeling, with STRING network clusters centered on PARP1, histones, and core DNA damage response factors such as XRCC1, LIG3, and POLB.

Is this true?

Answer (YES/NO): NO